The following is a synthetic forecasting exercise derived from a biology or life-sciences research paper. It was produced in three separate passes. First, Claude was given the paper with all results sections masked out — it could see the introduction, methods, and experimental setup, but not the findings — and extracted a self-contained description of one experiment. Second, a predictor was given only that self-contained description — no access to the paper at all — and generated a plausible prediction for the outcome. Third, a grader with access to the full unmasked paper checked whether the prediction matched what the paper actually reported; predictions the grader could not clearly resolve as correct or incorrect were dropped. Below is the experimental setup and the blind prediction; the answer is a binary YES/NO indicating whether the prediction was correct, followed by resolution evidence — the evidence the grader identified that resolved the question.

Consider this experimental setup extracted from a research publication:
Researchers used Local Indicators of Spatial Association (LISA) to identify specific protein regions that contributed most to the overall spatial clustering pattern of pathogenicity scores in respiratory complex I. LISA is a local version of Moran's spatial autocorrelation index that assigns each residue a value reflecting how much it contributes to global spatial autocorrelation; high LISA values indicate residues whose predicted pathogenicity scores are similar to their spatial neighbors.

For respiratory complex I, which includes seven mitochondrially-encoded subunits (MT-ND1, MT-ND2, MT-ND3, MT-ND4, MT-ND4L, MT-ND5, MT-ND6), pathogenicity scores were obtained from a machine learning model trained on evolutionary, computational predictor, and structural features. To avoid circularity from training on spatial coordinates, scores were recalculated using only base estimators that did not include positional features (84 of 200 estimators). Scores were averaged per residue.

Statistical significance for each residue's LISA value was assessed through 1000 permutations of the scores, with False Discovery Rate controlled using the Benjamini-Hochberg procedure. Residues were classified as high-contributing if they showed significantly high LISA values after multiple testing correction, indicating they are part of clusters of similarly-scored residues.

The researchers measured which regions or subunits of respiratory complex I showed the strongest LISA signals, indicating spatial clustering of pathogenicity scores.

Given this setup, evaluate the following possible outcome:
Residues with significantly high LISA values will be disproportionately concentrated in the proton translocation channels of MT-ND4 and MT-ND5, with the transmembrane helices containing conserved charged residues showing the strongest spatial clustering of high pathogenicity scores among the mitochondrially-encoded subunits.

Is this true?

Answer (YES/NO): NO